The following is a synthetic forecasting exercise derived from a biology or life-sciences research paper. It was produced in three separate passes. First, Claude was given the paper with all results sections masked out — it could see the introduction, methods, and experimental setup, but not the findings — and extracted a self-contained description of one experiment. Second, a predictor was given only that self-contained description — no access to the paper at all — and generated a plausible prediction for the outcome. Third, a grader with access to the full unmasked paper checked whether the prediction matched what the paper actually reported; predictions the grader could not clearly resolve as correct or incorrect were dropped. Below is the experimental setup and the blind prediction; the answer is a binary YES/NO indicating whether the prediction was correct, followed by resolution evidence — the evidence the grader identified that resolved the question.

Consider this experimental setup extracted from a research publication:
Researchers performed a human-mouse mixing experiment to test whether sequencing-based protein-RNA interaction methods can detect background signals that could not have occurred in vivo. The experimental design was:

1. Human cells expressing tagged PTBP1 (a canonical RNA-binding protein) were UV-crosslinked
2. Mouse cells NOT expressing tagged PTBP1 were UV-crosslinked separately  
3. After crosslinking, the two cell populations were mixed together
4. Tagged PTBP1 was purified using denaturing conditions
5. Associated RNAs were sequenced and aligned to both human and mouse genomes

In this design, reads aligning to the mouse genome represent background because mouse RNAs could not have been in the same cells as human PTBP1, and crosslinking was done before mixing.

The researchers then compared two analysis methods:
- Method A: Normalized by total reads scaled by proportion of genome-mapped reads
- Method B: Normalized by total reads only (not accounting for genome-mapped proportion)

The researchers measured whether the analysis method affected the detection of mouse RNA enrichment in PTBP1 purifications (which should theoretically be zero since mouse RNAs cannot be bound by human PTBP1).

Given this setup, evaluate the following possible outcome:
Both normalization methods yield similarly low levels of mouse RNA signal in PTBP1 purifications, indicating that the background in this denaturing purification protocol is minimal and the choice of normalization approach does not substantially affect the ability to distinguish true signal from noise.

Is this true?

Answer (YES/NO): NO